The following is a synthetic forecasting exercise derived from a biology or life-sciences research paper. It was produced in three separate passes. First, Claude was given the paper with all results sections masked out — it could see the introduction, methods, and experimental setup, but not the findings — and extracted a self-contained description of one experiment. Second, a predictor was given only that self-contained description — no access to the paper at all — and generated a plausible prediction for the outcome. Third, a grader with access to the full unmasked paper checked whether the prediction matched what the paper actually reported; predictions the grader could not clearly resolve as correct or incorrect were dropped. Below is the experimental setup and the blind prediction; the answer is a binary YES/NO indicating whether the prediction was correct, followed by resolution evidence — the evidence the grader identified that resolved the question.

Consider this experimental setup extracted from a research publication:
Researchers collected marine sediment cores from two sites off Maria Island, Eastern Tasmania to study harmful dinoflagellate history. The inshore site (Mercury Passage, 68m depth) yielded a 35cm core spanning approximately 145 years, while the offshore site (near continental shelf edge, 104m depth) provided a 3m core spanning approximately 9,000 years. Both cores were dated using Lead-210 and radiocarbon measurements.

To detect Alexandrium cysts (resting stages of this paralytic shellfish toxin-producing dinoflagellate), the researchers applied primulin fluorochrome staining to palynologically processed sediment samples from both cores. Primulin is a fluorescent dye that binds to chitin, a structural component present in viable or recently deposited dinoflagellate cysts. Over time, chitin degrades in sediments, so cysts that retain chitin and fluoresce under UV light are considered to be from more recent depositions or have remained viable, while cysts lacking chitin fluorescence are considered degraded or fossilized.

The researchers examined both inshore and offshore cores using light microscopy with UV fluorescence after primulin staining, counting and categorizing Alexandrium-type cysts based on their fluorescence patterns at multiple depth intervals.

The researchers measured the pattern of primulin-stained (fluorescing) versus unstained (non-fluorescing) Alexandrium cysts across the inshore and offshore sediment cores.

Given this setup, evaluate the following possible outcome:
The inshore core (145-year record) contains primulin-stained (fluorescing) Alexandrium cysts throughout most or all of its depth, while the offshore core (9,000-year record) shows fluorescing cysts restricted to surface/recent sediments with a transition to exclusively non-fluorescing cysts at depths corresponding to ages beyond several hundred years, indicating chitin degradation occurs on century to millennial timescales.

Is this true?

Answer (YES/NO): NO